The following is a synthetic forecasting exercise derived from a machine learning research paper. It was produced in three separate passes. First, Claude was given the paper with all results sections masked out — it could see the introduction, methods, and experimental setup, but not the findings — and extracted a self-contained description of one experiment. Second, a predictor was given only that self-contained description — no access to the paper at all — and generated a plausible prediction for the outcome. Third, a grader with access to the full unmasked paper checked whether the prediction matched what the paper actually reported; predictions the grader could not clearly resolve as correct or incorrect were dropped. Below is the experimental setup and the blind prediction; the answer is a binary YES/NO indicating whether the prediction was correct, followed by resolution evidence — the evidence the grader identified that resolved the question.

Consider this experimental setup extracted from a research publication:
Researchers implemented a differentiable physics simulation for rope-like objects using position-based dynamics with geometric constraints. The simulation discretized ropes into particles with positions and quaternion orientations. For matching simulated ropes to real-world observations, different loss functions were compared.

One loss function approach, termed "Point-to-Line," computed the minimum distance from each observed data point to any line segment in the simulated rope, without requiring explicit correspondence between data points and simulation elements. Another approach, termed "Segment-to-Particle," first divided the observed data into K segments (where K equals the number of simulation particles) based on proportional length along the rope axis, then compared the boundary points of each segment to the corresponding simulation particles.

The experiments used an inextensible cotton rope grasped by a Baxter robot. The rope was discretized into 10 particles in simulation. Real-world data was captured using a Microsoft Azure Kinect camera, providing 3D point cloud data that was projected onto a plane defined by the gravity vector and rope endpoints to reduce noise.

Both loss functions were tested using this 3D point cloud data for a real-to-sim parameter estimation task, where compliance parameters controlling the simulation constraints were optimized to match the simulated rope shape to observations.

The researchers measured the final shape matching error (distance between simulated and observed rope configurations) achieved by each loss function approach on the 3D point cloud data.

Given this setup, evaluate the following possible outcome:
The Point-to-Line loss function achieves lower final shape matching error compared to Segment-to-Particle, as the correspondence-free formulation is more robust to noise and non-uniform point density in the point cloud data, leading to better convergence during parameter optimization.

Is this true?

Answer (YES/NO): YES